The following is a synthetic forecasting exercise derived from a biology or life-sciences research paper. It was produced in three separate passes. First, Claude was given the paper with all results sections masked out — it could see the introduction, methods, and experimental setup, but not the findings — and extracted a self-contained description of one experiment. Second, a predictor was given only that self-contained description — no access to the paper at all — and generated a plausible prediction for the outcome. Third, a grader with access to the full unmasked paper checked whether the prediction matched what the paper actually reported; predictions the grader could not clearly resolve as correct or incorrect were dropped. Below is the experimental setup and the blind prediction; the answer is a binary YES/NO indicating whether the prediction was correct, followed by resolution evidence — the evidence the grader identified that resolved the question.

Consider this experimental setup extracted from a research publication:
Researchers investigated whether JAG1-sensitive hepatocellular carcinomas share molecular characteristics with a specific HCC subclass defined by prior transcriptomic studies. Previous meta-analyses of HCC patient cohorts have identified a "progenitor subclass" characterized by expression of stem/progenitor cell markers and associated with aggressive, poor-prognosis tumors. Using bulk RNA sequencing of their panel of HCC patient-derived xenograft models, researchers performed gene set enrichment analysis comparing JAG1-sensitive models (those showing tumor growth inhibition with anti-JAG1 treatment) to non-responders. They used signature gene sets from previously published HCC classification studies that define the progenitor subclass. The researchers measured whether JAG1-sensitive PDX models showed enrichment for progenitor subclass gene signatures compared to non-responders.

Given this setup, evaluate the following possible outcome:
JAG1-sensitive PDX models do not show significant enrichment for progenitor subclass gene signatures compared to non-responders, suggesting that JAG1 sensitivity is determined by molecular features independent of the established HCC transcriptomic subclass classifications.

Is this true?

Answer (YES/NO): NO